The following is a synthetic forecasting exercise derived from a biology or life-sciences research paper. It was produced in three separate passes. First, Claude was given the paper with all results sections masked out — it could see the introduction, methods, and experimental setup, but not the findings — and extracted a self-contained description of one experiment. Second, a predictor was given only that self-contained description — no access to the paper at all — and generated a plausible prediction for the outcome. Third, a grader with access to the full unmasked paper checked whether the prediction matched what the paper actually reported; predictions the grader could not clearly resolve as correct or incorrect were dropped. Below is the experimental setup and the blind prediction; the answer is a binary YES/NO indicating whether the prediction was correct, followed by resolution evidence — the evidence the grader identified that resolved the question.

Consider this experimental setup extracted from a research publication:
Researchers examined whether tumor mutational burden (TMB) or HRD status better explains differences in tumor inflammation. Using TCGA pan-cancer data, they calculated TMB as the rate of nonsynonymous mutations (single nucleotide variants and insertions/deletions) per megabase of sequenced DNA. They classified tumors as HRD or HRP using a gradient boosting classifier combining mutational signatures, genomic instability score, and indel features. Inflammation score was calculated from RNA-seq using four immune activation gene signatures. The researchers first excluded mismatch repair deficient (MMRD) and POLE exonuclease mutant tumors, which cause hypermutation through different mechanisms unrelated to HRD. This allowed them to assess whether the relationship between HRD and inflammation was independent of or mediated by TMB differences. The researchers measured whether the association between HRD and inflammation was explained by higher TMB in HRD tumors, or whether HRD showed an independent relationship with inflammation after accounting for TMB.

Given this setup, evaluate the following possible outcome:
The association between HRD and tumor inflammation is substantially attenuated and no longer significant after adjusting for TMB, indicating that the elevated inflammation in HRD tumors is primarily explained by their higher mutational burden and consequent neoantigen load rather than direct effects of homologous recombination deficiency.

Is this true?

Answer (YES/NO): NO